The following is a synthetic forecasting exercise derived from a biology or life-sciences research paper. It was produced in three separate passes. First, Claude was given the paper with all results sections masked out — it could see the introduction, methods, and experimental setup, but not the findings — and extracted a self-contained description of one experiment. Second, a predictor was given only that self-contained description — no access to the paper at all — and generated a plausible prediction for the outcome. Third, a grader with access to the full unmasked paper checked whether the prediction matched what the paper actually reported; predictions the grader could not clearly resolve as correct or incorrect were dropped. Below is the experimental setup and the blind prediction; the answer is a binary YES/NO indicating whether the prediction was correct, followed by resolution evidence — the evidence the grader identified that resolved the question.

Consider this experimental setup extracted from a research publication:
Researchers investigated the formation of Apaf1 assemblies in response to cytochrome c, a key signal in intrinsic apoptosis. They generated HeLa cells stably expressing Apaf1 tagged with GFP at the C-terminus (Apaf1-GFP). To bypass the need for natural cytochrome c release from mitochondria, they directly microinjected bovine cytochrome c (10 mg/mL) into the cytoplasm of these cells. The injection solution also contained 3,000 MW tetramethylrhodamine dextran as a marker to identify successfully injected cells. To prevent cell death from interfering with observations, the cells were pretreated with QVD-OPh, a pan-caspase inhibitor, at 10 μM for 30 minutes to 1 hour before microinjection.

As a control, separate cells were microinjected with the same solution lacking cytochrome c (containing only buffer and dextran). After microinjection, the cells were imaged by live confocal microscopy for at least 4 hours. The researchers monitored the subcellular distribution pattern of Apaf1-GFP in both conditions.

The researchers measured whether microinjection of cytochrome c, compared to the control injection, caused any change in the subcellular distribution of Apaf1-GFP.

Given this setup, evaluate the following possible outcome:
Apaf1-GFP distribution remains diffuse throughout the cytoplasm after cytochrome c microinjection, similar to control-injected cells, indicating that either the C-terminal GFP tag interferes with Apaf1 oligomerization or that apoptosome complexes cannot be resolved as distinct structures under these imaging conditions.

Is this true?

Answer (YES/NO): NO